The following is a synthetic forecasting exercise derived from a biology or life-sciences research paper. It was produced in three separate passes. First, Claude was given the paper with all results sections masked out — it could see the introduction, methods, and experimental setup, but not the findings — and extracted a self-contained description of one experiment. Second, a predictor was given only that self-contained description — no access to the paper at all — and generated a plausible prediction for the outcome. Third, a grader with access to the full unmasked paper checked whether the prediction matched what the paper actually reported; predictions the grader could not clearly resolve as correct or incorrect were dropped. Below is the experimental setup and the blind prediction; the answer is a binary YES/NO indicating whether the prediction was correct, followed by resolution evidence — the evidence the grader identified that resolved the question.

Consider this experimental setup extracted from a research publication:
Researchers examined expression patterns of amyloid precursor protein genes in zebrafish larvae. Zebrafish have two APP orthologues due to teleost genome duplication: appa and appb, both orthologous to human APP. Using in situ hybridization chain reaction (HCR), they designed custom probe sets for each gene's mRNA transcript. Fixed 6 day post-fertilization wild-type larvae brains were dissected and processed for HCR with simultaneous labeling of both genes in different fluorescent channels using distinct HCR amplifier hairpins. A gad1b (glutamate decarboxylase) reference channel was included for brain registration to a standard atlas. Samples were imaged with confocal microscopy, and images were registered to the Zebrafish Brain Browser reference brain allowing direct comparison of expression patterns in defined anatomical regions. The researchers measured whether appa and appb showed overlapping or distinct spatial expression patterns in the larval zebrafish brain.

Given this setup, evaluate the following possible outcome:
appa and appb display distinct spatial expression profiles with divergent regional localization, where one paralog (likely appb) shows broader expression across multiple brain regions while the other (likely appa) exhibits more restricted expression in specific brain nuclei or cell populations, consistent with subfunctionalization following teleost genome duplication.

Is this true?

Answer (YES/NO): NO